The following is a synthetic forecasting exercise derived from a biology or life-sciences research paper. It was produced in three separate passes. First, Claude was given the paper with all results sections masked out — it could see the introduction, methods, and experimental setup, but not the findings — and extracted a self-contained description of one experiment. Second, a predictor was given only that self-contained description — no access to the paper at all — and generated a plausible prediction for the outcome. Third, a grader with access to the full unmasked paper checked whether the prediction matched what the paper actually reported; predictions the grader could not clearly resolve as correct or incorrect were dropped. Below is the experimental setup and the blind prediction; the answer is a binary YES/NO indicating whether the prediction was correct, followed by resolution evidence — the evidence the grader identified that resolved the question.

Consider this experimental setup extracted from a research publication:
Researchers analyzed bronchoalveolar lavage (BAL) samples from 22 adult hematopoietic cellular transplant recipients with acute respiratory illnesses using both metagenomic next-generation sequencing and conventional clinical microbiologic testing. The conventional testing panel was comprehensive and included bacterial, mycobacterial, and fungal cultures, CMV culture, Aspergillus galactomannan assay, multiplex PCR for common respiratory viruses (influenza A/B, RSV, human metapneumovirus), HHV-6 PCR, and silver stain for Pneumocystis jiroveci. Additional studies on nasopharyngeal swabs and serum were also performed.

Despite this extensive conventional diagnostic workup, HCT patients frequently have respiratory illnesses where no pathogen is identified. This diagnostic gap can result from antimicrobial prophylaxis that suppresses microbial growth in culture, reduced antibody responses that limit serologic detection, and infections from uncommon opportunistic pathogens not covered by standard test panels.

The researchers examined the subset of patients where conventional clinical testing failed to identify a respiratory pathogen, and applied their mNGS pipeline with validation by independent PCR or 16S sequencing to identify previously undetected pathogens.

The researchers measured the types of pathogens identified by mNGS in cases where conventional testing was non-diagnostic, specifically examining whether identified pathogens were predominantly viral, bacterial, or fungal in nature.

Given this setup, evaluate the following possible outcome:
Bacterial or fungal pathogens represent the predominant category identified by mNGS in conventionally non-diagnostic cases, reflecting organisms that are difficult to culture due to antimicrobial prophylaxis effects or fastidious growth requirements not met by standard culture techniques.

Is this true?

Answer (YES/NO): NO